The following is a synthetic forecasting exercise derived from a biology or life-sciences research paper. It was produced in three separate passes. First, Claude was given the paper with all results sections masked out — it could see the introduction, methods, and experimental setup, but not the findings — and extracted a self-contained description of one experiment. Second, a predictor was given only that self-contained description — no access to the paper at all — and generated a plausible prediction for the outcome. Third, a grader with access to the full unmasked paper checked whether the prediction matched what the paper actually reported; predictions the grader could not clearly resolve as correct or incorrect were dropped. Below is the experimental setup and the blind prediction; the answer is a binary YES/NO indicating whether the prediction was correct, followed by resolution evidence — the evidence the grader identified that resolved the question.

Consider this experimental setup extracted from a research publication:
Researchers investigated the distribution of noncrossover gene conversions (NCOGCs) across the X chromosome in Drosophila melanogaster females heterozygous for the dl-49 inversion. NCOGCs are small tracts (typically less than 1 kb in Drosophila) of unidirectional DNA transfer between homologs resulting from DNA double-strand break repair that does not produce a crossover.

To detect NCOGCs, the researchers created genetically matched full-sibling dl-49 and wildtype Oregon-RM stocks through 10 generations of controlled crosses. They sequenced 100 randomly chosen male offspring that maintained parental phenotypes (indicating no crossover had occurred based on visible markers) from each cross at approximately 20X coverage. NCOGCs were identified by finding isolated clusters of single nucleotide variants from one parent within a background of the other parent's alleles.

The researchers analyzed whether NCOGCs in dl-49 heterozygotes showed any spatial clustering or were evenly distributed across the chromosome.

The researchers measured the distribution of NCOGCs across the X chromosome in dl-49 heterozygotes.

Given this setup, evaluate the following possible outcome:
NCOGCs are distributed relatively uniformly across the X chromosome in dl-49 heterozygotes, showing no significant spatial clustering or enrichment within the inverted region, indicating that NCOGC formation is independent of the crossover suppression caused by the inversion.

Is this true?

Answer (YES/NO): YES